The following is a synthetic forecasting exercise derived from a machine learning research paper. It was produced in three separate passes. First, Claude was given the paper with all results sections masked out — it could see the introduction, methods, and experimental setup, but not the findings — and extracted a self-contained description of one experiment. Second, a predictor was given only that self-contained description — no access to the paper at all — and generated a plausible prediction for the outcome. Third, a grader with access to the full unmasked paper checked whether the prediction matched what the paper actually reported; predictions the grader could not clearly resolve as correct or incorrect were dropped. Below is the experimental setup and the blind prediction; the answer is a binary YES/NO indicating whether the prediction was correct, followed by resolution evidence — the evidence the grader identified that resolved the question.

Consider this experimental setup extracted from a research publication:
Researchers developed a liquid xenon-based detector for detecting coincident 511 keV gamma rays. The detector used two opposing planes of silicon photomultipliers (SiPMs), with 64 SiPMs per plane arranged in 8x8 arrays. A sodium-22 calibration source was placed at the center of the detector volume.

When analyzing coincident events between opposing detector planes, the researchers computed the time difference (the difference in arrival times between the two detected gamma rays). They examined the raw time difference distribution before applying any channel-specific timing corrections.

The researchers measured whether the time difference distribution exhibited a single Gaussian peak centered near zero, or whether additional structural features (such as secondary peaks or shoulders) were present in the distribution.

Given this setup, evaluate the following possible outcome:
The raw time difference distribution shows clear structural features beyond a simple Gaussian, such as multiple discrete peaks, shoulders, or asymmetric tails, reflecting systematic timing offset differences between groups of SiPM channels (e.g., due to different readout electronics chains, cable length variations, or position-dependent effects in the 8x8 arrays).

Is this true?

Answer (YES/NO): YES